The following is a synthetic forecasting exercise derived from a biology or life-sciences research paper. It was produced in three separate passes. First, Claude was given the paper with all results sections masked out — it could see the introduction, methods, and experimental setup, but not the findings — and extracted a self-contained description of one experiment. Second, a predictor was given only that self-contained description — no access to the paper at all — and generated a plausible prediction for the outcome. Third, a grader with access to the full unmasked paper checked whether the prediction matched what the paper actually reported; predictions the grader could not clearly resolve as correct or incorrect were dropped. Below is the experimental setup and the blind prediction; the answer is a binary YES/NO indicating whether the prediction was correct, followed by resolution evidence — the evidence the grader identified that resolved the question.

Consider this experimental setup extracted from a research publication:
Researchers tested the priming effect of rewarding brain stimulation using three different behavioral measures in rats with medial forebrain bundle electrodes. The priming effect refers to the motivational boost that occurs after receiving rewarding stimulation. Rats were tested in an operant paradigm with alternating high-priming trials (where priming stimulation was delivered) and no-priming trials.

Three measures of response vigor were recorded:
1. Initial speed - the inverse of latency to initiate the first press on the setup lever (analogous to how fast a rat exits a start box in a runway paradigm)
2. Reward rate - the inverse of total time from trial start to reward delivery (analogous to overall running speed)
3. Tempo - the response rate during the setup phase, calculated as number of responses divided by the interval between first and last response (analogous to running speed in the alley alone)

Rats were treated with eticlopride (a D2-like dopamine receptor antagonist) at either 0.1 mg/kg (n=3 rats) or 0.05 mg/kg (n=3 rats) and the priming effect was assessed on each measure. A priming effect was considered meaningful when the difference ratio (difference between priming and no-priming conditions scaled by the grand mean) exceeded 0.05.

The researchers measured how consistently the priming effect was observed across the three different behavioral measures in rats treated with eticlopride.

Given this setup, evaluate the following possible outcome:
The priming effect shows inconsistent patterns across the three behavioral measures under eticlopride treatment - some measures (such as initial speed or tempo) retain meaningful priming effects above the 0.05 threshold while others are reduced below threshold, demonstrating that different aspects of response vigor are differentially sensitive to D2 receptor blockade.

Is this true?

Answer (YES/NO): NO